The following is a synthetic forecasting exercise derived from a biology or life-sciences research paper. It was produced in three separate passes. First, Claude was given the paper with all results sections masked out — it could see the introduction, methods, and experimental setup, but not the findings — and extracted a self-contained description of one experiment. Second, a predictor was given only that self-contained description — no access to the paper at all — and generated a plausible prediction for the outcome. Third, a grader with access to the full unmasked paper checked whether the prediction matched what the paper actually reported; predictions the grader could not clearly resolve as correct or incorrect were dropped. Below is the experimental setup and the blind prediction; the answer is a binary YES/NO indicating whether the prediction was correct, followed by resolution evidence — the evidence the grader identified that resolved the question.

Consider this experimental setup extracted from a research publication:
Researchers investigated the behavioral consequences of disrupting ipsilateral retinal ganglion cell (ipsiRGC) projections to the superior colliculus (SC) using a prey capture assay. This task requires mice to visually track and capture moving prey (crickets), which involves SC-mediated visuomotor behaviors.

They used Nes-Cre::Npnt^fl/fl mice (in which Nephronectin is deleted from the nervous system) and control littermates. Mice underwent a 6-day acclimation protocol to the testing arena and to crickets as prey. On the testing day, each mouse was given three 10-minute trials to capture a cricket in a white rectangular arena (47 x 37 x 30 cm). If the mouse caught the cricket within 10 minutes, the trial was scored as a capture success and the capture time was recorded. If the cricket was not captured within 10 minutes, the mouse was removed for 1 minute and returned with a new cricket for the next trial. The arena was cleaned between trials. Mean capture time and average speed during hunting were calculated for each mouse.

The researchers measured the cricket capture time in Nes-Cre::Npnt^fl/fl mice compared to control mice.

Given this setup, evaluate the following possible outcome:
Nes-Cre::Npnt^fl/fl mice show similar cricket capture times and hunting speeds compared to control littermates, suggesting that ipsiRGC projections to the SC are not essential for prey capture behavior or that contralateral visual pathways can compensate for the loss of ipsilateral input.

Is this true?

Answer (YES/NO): NO